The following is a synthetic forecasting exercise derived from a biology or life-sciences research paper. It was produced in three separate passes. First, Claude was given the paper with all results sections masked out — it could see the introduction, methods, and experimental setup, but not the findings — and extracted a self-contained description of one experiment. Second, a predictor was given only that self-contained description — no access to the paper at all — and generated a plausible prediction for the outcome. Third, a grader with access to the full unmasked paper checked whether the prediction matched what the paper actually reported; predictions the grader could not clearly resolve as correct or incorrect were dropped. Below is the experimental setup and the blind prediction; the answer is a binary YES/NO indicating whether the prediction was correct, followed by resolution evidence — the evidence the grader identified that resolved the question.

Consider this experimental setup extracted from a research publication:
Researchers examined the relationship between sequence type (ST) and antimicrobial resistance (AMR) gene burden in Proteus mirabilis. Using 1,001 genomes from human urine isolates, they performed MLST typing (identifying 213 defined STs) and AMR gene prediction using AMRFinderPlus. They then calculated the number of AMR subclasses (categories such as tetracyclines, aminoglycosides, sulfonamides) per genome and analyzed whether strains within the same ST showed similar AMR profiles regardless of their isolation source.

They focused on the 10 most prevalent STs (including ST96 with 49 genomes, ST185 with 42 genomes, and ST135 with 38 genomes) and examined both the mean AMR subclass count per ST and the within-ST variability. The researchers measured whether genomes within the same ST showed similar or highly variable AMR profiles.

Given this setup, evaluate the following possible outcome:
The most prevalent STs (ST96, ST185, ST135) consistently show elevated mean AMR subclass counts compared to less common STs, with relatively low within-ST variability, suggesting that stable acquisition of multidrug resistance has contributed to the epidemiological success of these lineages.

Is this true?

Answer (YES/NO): NO